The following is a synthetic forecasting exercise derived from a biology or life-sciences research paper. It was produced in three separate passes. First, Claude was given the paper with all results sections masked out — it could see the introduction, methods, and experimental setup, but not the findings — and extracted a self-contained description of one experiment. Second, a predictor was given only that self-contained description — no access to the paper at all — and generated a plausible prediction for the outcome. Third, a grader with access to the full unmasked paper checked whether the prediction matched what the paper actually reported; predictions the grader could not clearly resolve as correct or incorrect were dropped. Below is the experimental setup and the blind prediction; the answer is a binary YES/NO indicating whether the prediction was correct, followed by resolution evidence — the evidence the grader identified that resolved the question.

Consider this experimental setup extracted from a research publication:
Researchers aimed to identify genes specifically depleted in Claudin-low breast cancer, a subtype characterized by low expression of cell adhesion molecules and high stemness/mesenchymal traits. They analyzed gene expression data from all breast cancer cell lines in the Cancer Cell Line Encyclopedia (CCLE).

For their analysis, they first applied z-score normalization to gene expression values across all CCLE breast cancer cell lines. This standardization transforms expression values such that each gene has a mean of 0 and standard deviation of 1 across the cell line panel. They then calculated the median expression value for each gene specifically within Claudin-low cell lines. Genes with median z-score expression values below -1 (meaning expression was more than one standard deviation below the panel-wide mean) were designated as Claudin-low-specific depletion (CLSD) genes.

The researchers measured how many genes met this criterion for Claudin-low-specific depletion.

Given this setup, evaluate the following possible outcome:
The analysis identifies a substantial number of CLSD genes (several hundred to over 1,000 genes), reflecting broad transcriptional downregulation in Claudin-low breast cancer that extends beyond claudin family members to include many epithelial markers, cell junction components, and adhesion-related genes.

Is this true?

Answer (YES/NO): YES